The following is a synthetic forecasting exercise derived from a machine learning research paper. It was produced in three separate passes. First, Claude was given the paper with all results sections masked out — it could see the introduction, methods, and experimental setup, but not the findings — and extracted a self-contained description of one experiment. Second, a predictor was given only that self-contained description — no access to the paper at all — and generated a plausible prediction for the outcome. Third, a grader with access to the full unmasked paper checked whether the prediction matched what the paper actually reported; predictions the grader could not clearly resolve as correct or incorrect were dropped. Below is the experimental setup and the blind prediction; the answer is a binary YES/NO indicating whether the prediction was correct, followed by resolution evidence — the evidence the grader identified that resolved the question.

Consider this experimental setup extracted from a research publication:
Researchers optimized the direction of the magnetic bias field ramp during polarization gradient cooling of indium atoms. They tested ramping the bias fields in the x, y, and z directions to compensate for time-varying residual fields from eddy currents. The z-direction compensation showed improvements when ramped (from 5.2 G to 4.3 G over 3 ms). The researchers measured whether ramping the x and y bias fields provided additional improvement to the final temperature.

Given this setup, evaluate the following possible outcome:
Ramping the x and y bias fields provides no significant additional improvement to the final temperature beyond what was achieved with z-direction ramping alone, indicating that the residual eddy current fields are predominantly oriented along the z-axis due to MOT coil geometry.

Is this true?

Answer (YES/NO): YES